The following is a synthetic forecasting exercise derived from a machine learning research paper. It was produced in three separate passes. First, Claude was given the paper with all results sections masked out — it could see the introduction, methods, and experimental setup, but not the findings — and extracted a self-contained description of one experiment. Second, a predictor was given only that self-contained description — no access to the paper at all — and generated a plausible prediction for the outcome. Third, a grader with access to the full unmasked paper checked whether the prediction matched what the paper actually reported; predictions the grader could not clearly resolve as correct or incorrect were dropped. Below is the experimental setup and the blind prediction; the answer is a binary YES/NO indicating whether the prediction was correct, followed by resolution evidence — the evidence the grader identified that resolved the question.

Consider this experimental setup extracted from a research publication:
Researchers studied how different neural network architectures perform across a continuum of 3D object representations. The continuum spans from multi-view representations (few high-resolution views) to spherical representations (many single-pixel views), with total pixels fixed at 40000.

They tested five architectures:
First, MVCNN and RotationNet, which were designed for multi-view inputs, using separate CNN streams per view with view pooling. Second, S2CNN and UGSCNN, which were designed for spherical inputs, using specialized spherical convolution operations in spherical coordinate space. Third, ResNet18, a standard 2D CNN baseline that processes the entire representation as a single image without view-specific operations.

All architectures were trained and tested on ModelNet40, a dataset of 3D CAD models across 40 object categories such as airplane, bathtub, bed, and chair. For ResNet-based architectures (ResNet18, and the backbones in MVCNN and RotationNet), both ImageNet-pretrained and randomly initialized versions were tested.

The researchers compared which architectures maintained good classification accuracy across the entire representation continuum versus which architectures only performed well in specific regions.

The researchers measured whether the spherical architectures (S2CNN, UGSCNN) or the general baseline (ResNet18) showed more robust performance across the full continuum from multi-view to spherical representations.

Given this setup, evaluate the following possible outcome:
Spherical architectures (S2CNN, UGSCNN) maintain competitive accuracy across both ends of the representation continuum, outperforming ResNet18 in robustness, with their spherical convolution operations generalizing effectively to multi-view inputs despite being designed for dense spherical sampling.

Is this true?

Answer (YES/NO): NO